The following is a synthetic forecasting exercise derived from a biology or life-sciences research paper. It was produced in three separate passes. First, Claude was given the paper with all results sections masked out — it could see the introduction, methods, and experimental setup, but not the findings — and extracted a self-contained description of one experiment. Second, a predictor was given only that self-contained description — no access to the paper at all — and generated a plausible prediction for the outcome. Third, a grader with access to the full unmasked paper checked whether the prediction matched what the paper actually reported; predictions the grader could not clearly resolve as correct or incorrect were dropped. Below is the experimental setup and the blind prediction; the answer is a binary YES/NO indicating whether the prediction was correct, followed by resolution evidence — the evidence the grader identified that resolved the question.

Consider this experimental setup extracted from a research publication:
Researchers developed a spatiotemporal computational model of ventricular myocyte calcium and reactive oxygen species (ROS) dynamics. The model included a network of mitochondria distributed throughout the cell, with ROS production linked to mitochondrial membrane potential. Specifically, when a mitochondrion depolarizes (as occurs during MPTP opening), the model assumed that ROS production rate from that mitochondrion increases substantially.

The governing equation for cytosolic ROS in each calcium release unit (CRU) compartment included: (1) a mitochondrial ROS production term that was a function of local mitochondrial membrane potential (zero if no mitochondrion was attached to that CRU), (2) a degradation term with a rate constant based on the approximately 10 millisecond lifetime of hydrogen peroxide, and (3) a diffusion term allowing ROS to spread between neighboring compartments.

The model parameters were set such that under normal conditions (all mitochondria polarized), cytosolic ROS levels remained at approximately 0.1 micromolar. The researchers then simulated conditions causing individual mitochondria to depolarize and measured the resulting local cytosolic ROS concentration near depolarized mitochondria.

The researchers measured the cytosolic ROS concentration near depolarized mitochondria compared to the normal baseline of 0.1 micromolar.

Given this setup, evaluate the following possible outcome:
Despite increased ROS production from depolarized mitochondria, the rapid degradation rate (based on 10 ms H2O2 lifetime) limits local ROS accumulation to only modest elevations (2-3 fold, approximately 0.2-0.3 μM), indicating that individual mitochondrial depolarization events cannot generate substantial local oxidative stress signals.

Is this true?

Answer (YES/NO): NO